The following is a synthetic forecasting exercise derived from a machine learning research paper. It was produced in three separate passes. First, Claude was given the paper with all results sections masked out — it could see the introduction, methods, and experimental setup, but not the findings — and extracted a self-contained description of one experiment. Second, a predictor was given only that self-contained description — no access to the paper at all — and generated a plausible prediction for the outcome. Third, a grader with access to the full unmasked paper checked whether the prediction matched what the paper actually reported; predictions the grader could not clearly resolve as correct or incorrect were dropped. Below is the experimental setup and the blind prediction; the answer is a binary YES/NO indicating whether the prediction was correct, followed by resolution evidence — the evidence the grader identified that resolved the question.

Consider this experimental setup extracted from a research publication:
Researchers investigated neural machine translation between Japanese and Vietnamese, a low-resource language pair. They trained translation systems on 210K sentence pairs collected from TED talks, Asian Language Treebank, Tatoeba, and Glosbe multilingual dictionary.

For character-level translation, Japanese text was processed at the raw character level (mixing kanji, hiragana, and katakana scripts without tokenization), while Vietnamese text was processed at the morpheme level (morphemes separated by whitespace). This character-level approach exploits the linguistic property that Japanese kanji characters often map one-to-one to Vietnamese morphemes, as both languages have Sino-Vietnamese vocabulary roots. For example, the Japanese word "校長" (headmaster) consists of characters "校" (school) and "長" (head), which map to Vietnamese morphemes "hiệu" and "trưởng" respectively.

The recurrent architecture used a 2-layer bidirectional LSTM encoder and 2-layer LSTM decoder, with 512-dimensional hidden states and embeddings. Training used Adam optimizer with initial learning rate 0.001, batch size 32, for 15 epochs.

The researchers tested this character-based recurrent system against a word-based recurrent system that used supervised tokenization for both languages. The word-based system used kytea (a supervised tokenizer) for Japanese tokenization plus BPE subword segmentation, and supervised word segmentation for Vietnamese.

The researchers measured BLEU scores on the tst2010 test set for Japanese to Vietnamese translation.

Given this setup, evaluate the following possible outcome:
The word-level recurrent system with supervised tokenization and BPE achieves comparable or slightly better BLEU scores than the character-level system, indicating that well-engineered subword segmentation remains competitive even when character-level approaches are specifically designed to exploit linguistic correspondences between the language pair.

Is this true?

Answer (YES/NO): YES